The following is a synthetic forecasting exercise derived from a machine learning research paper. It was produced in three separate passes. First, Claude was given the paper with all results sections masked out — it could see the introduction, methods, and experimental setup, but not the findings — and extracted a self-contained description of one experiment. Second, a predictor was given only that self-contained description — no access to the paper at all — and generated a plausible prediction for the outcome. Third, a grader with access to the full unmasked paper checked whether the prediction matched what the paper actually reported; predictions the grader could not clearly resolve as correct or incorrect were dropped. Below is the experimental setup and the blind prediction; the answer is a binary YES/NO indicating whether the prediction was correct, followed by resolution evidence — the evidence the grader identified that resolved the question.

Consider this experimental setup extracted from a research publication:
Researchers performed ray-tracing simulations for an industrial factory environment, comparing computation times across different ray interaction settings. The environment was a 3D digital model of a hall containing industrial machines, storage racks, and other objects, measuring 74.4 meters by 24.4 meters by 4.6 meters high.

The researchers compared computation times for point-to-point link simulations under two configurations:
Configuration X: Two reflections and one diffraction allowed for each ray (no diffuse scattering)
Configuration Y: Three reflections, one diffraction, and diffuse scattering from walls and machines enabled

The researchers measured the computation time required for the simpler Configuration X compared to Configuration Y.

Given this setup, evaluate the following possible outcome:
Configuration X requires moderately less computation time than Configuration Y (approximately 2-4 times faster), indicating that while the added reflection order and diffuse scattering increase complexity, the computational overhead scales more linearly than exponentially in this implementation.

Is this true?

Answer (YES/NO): NO